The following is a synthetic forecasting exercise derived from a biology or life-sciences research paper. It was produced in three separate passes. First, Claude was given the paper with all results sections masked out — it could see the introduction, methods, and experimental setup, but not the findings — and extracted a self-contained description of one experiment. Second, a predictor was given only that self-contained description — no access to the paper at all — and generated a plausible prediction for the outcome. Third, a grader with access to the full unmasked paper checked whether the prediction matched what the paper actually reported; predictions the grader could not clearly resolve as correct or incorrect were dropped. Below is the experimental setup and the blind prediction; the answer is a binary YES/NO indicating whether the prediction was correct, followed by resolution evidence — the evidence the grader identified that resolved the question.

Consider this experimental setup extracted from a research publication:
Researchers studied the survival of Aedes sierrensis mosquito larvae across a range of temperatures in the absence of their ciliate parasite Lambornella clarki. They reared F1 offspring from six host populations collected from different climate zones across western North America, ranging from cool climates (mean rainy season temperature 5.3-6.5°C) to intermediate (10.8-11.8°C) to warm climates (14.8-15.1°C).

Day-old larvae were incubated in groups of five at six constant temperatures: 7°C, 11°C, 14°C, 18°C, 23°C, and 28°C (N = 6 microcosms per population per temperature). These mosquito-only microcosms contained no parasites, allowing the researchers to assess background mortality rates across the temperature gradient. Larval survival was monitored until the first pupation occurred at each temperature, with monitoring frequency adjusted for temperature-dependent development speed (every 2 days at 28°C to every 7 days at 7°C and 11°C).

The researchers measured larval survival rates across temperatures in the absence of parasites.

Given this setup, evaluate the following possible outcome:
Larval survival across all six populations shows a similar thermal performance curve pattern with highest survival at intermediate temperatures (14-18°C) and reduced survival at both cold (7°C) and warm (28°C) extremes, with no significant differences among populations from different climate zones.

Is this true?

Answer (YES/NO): NO